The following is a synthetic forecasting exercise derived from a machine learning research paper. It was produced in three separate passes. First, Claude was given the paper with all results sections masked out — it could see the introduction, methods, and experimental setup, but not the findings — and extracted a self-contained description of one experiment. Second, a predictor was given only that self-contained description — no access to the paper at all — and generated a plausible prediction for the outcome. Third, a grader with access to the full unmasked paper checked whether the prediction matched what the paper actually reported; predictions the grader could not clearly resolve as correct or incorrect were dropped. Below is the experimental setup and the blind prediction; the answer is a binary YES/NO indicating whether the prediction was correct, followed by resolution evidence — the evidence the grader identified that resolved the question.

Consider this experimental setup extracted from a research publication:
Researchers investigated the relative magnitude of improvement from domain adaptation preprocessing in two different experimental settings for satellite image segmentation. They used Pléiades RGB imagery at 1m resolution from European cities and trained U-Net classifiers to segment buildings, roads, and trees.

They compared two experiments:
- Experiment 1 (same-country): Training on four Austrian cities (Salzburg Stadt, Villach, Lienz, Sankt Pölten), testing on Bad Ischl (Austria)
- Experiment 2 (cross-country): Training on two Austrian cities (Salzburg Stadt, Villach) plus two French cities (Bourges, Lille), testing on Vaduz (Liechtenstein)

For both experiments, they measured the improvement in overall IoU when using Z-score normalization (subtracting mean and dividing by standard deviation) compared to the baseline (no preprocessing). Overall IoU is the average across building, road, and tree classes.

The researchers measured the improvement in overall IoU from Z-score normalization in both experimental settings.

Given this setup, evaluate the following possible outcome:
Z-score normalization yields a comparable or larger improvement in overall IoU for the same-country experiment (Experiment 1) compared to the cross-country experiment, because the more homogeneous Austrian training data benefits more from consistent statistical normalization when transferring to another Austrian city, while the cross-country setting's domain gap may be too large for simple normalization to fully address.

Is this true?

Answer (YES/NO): YES